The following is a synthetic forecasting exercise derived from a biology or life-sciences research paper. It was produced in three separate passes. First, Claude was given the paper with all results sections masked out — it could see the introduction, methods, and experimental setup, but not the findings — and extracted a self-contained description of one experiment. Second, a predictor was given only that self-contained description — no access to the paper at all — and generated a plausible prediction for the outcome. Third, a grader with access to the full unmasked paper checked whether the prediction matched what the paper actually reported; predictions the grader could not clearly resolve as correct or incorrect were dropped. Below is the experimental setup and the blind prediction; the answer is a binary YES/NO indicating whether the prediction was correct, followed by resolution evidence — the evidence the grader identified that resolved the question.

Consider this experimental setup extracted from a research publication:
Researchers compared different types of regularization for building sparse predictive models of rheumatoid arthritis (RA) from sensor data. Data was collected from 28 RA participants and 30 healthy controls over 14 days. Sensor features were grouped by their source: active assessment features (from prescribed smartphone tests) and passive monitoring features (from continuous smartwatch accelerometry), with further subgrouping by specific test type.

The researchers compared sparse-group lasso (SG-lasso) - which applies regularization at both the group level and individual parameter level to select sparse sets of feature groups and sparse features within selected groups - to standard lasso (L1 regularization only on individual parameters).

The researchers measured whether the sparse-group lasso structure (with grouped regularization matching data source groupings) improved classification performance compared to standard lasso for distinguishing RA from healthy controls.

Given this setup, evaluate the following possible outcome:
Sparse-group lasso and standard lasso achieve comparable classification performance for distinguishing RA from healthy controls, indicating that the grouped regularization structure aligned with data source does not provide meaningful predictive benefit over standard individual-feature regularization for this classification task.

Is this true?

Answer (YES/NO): NO